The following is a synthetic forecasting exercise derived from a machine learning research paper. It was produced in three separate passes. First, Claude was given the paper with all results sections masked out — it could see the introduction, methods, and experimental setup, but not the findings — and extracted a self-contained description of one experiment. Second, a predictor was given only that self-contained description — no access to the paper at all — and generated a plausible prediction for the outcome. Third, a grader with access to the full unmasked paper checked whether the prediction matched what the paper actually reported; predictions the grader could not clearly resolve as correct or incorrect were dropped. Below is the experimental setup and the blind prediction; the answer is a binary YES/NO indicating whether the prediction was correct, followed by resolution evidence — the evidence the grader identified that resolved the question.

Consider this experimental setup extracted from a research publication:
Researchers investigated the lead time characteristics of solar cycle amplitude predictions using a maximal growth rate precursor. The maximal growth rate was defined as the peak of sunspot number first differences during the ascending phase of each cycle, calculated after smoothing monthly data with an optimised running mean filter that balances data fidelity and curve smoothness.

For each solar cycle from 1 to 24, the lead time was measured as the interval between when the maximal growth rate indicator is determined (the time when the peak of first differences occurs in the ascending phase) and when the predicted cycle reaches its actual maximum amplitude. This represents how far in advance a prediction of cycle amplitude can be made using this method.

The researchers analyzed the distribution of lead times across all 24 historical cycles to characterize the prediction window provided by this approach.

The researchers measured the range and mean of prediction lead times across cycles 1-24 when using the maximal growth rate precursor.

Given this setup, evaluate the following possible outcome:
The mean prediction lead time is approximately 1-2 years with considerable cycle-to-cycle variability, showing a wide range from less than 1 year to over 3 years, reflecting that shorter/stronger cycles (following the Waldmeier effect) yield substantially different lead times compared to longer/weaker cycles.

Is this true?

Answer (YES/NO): YES